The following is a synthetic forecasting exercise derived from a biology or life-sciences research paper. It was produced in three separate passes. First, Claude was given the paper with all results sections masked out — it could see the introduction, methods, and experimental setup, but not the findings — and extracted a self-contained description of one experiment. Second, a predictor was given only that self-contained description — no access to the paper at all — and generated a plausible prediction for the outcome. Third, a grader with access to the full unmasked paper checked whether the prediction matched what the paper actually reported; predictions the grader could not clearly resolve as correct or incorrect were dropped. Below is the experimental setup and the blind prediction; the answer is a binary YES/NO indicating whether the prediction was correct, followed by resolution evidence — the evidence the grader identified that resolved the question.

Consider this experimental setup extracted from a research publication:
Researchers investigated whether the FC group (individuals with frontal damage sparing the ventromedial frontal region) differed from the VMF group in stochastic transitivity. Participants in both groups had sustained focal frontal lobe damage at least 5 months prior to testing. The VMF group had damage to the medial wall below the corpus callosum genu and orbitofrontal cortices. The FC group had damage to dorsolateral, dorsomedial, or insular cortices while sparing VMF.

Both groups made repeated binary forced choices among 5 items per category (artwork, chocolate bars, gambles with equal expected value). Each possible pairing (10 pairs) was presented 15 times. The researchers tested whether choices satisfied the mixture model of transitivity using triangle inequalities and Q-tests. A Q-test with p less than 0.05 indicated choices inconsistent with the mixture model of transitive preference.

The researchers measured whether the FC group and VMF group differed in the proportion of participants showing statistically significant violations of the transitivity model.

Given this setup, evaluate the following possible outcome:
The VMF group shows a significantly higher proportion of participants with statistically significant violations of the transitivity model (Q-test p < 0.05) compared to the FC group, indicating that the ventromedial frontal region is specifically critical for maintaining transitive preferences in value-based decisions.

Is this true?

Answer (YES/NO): NO